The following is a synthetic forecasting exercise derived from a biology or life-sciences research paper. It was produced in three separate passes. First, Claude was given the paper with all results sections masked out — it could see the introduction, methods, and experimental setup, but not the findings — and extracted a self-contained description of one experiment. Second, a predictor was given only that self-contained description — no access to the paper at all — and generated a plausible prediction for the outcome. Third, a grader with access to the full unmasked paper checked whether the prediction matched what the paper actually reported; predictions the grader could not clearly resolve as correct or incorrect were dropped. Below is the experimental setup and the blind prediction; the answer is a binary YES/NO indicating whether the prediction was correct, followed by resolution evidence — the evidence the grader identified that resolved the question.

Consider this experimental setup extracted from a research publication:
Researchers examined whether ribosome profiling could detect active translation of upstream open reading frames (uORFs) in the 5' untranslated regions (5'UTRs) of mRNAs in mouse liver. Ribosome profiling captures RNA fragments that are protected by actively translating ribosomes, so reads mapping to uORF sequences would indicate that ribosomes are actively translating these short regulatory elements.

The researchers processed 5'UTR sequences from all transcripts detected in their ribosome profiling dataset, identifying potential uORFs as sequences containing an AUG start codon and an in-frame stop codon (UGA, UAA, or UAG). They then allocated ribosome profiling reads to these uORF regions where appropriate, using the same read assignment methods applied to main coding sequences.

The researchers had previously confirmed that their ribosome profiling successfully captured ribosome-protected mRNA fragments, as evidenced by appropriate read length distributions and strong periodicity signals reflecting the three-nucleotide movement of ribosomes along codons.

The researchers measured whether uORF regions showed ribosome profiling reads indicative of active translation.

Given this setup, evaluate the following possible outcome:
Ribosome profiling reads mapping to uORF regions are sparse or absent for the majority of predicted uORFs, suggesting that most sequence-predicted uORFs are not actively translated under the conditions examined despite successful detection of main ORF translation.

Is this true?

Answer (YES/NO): NO